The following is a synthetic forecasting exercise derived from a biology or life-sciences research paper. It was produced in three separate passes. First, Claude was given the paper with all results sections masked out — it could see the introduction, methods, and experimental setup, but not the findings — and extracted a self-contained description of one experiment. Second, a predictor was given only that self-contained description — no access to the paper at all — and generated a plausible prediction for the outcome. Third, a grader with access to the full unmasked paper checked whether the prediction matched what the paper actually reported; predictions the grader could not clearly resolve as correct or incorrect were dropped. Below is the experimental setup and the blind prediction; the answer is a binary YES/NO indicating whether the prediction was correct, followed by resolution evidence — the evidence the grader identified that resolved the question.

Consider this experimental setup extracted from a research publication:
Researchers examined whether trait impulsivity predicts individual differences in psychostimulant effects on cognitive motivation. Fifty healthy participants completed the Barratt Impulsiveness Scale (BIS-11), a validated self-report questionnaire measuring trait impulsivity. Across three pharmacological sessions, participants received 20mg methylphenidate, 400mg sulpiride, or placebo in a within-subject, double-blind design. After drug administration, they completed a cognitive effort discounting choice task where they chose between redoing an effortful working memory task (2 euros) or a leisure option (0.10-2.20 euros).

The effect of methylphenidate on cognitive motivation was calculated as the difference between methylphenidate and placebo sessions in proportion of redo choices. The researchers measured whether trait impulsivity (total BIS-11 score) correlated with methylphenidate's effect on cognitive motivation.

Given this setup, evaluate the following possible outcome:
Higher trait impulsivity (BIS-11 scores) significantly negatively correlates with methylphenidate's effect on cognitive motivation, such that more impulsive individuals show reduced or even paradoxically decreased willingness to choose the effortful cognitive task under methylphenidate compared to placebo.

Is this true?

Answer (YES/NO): NO